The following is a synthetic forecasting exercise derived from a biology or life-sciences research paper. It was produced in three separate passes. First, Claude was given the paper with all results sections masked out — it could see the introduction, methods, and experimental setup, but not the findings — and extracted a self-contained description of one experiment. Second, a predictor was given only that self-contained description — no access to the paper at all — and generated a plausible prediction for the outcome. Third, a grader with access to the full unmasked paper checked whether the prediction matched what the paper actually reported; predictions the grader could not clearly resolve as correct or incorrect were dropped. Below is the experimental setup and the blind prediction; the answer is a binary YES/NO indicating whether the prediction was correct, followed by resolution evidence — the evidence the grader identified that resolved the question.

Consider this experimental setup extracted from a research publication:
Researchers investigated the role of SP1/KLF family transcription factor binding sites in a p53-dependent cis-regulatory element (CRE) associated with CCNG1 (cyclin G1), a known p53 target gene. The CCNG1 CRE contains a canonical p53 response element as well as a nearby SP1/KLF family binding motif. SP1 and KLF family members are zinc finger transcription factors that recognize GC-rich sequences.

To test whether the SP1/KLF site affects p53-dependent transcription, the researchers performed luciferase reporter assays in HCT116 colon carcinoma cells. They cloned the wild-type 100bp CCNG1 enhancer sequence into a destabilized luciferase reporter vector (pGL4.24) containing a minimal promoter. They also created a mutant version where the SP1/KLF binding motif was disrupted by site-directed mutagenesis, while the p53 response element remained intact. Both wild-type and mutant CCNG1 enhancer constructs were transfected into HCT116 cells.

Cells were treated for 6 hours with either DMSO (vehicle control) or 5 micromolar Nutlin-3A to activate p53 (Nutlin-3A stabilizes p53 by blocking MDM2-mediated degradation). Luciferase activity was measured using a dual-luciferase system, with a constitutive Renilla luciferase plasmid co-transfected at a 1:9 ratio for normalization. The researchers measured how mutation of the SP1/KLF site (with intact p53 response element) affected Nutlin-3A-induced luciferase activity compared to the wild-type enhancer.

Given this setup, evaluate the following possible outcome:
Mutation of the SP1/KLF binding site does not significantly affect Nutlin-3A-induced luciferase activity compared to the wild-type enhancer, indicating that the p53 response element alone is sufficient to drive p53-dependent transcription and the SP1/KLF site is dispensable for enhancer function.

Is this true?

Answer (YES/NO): NO